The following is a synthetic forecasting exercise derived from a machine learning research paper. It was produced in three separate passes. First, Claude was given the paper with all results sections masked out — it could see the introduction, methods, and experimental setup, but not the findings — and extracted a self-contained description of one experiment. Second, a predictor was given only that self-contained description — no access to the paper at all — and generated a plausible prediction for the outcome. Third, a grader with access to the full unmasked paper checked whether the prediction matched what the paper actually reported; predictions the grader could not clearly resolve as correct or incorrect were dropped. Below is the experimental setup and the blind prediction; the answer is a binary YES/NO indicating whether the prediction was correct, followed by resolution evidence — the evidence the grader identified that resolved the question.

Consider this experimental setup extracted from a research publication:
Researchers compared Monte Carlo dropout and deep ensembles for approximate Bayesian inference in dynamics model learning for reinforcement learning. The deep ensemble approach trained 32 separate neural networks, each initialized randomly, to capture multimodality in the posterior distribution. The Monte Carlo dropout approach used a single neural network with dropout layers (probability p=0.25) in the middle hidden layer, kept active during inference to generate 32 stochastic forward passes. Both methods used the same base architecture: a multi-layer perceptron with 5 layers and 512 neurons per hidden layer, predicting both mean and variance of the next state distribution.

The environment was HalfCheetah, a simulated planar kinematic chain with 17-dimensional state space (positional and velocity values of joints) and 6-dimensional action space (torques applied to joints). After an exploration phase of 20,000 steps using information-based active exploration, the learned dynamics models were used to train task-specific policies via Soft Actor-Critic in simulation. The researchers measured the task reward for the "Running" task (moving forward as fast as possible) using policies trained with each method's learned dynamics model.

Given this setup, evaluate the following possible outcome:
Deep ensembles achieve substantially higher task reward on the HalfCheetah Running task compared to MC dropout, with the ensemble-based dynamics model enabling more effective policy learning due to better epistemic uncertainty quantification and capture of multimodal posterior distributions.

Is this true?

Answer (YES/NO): NO